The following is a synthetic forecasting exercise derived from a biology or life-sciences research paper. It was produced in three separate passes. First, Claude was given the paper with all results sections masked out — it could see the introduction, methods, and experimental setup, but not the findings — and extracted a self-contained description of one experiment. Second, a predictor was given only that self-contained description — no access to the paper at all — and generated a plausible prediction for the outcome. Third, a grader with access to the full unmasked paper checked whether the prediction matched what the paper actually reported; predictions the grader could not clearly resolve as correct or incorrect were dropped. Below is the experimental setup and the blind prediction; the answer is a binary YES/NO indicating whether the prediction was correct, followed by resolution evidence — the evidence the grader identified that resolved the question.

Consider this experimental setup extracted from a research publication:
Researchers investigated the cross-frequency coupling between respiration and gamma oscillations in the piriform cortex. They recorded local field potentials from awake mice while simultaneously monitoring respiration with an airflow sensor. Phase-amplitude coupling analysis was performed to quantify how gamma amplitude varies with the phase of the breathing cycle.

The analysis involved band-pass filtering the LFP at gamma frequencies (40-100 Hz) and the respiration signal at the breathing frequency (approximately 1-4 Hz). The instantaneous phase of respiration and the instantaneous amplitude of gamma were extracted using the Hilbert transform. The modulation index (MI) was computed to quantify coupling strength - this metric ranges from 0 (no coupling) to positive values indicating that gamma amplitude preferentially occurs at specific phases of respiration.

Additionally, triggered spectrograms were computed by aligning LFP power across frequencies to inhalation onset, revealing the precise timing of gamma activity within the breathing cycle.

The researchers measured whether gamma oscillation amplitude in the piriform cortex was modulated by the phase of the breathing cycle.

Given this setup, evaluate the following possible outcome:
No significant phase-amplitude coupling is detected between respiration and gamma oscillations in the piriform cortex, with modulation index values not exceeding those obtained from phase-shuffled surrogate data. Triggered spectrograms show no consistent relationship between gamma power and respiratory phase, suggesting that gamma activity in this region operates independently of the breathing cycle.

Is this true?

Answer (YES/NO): NO